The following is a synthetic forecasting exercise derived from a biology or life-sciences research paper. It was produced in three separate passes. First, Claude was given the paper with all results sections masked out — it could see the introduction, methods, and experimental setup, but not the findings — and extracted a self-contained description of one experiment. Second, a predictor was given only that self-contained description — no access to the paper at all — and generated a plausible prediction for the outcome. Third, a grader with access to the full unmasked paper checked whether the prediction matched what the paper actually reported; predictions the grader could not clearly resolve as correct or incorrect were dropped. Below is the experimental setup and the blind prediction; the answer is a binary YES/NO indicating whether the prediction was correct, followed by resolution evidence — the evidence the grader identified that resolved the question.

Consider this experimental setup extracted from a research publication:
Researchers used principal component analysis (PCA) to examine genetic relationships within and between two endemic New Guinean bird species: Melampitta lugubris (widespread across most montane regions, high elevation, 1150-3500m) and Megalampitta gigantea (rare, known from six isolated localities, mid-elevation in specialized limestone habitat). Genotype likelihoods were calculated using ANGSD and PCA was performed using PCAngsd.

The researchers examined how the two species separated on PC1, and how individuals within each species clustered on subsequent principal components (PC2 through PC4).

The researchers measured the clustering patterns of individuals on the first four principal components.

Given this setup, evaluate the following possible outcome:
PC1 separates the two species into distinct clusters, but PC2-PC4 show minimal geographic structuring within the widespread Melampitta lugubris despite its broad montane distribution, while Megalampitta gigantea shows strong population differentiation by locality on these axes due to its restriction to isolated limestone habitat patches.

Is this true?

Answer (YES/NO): NO